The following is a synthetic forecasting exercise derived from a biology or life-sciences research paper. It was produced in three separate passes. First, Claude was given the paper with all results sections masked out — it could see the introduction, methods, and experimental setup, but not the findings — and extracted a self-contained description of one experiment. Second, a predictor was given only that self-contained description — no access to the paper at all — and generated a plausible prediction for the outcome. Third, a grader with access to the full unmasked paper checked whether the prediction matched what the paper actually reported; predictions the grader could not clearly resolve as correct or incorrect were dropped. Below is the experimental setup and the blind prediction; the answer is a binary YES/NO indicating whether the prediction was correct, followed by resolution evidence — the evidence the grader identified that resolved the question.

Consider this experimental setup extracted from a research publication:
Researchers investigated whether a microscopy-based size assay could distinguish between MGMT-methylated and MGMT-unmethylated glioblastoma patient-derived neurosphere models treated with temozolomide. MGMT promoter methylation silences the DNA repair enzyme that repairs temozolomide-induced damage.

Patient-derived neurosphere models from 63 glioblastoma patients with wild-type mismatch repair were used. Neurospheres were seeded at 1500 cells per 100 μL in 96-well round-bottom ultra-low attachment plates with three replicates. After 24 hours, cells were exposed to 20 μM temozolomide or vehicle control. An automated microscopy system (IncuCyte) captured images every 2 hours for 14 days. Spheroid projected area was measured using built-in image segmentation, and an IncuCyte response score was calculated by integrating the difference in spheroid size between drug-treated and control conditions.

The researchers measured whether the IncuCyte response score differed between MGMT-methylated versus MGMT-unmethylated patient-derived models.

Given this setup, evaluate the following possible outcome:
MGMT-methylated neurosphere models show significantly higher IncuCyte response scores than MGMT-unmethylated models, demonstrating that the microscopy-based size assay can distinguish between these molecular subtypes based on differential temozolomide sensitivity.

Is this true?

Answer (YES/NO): YES